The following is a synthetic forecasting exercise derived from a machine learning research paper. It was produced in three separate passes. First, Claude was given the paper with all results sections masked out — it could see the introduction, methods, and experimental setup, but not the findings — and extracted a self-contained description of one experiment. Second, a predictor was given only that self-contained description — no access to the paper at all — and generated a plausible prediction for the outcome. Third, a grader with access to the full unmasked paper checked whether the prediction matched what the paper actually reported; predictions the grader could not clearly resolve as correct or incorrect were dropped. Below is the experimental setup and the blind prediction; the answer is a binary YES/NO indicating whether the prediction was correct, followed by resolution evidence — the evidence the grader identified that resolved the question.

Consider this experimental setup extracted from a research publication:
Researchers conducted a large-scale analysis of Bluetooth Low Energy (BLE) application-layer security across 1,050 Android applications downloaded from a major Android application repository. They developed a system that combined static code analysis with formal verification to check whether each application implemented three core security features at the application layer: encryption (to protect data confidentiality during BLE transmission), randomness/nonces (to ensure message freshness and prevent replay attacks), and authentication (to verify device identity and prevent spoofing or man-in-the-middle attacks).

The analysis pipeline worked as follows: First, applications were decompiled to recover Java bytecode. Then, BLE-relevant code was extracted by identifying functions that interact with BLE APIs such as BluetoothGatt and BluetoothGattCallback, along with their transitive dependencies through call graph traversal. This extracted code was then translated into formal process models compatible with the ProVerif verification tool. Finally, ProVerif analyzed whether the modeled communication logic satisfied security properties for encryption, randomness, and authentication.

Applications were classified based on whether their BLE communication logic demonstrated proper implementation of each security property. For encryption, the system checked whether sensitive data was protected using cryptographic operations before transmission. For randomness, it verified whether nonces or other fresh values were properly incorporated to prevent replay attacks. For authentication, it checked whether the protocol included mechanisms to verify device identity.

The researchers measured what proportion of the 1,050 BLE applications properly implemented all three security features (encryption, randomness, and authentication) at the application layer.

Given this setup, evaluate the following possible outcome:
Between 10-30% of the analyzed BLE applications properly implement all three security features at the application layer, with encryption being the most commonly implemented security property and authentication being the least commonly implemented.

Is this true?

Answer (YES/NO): YES